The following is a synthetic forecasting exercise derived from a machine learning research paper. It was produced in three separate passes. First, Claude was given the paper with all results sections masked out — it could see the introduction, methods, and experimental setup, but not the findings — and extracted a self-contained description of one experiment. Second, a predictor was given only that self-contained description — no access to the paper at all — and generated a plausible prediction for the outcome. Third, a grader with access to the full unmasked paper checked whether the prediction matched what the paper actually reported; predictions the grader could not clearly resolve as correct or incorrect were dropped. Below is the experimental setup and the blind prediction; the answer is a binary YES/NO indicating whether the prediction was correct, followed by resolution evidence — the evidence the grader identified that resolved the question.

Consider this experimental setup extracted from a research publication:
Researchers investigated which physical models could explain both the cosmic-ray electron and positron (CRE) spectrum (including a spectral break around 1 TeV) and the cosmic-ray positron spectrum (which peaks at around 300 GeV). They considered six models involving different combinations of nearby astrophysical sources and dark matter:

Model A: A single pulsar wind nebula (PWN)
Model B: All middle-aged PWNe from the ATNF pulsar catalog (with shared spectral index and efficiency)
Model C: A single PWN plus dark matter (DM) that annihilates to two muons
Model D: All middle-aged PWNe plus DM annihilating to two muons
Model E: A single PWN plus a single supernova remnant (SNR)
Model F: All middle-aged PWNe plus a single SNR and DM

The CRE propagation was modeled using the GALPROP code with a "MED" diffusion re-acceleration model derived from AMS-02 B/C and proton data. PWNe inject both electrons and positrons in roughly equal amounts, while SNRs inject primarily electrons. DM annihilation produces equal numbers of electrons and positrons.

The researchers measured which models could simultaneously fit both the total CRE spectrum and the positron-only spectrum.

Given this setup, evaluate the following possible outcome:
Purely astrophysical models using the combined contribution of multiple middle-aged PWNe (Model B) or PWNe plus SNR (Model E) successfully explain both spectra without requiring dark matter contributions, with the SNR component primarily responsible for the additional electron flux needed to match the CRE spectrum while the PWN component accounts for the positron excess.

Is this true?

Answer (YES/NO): NO